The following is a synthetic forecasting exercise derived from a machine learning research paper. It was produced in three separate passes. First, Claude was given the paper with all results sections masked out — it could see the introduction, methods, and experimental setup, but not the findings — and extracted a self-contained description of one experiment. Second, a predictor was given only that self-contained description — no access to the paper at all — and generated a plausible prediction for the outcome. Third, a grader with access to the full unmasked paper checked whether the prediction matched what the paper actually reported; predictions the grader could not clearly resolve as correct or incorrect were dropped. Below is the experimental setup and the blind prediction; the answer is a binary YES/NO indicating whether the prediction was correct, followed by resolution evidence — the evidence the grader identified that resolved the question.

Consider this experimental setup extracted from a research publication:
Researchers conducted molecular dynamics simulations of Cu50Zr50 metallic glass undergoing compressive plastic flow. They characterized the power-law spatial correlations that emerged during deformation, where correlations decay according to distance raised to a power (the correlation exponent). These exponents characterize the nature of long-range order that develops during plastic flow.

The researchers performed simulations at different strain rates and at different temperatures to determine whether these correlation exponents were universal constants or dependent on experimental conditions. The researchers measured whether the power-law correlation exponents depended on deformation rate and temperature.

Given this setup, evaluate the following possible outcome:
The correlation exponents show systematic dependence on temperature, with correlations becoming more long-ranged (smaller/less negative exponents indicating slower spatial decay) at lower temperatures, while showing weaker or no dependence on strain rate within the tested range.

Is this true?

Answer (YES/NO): NO